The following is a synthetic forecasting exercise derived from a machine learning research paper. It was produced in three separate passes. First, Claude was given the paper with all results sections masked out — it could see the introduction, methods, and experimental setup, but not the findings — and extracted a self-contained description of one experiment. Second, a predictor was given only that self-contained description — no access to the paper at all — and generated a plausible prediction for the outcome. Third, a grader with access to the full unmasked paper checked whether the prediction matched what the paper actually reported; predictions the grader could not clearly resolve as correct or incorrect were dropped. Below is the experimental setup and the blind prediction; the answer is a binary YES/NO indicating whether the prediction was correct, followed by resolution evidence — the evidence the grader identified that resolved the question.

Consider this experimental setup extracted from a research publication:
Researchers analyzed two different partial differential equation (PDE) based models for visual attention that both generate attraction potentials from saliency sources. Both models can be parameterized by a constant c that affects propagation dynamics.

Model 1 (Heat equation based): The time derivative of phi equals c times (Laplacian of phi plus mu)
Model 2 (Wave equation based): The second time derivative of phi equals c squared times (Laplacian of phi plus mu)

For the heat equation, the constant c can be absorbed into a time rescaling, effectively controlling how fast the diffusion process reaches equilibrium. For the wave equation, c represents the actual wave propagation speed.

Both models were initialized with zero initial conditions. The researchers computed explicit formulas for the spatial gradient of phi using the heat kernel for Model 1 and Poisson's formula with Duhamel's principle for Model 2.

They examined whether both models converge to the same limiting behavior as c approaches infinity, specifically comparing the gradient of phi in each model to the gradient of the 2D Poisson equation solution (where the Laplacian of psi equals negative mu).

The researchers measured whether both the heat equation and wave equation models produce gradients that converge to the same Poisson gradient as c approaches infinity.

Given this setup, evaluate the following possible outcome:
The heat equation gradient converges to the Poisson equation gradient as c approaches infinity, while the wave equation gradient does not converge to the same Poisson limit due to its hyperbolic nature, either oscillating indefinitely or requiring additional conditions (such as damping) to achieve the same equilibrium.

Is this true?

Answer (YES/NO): NO